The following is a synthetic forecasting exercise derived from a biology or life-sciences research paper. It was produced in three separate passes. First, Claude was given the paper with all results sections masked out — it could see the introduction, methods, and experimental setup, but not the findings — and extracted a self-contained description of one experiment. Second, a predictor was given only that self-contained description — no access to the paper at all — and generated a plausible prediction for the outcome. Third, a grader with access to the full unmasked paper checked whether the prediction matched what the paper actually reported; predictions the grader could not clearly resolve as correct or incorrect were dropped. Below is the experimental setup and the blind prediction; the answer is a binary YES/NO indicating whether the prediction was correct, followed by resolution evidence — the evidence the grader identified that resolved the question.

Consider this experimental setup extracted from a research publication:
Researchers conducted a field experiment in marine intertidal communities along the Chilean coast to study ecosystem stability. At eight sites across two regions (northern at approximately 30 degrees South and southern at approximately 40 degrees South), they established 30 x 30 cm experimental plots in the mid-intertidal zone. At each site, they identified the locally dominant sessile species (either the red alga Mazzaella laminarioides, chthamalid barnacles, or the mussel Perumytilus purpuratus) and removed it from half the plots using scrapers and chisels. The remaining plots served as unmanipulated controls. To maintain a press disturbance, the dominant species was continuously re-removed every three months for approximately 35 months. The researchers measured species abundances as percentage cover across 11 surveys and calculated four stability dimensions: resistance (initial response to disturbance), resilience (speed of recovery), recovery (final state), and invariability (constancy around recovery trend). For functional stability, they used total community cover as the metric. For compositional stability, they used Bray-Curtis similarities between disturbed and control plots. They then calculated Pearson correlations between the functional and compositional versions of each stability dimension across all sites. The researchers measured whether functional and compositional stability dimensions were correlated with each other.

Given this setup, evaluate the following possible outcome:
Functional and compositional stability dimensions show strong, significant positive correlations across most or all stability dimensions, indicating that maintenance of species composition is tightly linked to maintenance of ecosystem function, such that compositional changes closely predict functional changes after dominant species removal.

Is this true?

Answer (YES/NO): NO